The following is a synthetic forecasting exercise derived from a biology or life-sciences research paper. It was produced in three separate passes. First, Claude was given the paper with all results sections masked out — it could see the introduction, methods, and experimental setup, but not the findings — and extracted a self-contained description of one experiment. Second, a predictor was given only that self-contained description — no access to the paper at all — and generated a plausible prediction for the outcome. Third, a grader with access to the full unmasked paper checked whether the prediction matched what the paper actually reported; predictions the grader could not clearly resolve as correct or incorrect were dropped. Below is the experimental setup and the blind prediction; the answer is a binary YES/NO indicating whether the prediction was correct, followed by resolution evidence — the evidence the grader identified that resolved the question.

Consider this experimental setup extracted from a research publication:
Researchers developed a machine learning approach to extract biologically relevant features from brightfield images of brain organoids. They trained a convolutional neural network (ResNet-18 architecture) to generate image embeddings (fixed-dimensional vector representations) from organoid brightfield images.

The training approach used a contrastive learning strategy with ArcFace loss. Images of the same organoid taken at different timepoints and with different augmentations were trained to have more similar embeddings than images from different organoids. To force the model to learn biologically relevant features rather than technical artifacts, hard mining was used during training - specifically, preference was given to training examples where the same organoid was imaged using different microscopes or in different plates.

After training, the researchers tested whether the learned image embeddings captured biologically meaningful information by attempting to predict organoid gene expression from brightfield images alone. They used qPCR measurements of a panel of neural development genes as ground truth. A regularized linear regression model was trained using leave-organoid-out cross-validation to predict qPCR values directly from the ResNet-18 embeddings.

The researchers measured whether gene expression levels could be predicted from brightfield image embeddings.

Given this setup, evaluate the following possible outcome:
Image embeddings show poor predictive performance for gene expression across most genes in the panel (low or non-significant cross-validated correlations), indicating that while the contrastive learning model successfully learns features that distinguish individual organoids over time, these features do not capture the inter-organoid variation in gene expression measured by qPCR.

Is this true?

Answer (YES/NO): NO